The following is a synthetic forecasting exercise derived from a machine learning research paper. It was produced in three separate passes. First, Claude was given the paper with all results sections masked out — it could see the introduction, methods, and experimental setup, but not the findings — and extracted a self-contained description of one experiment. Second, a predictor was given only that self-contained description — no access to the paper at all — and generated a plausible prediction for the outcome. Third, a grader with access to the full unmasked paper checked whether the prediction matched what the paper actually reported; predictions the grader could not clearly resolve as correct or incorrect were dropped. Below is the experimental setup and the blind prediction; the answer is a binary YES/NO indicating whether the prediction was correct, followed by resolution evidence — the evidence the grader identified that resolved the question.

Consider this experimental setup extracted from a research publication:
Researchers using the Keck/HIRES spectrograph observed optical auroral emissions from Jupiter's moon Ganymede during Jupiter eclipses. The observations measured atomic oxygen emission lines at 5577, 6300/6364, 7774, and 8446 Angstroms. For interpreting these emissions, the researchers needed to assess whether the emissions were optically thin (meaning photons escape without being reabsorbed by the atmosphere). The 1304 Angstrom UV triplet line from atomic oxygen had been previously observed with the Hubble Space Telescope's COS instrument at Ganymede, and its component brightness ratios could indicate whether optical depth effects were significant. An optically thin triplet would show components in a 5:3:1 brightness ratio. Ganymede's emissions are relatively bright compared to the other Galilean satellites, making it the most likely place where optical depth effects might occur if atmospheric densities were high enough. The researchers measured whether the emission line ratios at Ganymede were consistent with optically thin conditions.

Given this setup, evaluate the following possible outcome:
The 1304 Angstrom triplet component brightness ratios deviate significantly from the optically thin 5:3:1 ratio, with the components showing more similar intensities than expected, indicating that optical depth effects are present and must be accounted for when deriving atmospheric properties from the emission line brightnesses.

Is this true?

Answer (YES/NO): NO